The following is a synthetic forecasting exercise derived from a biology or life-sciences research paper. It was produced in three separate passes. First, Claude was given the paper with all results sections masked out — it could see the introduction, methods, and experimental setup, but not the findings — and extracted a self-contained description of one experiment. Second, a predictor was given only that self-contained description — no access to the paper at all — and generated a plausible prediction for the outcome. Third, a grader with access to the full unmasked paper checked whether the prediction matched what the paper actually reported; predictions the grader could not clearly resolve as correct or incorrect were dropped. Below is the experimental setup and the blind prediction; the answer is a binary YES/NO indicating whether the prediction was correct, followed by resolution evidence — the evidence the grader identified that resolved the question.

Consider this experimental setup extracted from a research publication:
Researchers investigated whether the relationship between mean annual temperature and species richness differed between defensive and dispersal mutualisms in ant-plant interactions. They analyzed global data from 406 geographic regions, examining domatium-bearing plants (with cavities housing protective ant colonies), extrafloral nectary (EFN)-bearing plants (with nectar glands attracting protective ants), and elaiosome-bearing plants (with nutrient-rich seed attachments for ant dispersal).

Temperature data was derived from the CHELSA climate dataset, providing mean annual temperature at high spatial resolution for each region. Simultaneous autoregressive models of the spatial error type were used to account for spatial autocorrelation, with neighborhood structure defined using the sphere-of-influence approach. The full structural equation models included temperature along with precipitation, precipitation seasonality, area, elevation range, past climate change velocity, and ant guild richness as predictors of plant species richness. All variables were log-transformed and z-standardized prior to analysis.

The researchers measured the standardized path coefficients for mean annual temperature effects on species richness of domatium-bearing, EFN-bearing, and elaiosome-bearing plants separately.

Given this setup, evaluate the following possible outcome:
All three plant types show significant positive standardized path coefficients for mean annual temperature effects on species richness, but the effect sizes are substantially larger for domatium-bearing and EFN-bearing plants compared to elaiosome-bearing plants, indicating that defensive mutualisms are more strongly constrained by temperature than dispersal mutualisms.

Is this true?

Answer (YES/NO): NO